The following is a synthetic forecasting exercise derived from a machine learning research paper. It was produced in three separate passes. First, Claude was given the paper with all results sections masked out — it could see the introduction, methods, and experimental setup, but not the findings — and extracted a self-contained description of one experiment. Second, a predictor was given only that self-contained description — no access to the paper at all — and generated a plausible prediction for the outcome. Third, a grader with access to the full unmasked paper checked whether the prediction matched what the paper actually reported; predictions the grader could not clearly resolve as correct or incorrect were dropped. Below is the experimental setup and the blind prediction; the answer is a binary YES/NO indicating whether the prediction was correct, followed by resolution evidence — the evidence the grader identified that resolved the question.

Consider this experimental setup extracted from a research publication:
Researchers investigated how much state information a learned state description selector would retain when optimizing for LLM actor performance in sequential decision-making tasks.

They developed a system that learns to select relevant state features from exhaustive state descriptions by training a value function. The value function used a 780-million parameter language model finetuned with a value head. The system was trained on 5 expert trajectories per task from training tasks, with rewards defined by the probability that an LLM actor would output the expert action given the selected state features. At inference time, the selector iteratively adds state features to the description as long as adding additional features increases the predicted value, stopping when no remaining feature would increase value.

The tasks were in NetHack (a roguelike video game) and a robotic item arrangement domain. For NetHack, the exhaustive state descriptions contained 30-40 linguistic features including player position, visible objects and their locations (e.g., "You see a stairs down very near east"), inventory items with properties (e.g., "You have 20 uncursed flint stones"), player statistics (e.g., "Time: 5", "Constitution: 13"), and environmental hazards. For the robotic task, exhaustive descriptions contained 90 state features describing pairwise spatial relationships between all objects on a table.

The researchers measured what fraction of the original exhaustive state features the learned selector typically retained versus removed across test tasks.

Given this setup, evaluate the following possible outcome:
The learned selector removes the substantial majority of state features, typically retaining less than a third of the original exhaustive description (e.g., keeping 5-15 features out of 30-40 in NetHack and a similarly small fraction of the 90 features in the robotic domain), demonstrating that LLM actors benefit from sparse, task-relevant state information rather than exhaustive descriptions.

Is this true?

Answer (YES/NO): YES